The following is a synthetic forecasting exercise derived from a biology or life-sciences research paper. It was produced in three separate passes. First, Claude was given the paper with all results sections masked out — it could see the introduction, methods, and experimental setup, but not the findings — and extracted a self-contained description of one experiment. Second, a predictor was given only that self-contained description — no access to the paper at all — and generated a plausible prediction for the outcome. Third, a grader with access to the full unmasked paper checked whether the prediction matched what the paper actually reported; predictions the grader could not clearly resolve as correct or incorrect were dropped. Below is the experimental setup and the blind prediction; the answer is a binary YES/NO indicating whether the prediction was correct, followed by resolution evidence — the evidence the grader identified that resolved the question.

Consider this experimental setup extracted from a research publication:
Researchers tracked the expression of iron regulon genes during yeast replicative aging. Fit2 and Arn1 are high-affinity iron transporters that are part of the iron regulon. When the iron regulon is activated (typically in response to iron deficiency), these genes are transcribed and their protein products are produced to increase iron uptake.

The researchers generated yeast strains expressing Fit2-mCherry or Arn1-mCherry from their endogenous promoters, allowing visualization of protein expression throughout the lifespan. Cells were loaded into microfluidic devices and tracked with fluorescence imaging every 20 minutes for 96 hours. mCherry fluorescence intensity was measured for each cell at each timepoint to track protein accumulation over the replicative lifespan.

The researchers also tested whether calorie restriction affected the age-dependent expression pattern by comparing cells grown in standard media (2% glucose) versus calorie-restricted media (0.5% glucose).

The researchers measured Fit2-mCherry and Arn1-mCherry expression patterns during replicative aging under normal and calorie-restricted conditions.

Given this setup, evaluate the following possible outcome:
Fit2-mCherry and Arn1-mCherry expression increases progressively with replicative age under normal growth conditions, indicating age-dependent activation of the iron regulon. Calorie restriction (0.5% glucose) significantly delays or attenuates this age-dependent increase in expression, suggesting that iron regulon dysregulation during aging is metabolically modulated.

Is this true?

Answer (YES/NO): YES